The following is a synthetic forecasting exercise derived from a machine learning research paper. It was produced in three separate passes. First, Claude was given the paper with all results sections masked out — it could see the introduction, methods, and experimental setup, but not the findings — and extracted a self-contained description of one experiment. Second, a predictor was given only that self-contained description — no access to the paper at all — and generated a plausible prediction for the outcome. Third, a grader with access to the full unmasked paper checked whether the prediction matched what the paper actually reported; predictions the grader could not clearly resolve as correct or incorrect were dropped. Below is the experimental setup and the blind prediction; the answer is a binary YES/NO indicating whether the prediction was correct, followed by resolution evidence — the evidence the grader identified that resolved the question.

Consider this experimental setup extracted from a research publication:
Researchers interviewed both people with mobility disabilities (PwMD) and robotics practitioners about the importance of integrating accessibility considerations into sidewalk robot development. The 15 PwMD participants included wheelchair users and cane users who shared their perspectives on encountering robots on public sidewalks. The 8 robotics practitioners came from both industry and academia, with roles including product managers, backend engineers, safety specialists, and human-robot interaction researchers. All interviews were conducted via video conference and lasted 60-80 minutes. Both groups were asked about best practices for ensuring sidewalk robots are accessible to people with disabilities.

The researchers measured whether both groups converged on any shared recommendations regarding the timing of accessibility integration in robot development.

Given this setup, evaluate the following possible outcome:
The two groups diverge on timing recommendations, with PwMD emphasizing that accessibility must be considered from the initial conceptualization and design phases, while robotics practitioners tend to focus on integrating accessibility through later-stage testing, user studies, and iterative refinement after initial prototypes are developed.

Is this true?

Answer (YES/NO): NO